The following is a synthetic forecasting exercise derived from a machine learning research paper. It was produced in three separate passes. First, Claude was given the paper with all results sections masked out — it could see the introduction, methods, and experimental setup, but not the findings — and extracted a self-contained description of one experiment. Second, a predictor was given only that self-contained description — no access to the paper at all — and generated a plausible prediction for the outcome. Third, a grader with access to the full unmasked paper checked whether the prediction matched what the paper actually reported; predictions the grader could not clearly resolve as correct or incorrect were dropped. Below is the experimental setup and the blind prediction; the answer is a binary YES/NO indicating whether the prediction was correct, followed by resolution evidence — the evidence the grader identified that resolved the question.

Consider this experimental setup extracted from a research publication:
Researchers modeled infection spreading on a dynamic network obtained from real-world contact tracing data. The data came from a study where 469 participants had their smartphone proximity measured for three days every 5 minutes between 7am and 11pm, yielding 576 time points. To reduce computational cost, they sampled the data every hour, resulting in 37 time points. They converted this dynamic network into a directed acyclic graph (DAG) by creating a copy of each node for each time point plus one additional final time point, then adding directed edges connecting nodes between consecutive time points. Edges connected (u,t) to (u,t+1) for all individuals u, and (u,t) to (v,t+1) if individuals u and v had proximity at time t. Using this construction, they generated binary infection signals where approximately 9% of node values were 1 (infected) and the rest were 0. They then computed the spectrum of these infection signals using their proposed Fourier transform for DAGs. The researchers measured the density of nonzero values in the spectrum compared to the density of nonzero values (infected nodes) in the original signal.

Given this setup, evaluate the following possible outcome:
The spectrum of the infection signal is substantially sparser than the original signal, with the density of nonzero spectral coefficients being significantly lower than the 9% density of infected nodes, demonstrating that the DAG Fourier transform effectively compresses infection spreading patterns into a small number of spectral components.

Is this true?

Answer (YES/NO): NO